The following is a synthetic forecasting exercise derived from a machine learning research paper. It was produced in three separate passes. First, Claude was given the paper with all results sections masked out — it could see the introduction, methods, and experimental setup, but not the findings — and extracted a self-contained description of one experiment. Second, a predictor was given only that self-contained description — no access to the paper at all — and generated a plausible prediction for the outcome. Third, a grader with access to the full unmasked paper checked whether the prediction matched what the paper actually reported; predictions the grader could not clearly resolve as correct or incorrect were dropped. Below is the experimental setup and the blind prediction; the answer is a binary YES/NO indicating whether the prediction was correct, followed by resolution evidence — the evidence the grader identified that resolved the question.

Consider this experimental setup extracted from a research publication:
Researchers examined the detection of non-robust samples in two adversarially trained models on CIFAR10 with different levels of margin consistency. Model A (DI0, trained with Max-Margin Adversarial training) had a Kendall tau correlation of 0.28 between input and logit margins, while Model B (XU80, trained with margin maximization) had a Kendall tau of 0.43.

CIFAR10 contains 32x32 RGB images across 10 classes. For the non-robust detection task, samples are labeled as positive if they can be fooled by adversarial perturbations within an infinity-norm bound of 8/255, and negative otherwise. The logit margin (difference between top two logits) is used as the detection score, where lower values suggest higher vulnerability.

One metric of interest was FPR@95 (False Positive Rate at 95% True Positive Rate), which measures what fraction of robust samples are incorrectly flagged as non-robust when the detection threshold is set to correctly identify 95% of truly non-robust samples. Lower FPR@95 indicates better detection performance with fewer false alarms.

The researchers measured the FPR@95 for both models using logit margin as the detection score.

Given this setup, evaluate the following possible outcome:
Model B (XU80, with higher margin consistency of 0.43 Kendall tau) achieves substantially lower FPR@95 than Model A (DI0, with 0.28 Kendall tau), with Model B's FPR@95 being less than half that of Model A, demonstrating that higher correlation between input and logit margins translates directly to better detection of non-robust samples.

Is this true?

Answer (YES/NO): NO